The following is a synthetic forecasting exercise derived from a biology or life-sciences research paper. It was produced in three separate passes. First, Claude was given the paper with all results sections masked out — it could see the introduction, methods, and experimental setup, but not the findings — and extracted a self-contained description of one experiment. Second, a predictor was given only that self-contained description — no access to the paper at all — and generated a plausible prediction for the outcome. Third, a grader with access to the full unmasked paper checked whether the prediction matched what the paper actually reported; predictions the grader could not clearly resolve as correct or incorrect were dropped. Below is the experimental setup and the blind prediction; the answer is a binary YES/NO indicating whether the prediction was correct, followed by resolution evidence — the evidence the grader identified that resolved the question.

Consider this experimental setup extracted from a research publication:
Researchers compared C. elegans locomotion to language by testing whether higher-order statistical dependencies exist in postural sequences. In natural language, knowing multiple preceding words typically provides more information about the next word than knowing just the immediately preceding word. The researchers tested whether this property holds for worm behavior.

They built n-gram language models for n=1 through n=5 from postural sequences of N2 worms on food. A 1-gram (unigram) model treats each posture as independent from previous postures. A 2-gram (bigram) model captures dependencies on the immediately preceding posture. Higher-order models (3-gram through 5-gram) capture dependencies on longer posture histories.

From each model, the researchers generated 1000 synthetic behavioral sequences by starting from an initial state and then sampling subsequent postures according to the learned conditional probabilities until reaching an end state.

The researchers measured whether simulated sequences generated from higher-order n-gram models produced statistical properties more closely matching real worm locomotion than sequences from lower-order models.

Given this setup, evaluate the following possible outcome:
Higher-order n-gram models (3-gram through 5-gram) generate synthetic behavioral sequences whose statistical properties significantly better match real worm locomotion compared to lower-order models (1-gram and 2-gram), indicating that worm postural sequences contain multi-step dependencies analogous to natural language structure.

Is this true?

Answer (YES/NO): YES